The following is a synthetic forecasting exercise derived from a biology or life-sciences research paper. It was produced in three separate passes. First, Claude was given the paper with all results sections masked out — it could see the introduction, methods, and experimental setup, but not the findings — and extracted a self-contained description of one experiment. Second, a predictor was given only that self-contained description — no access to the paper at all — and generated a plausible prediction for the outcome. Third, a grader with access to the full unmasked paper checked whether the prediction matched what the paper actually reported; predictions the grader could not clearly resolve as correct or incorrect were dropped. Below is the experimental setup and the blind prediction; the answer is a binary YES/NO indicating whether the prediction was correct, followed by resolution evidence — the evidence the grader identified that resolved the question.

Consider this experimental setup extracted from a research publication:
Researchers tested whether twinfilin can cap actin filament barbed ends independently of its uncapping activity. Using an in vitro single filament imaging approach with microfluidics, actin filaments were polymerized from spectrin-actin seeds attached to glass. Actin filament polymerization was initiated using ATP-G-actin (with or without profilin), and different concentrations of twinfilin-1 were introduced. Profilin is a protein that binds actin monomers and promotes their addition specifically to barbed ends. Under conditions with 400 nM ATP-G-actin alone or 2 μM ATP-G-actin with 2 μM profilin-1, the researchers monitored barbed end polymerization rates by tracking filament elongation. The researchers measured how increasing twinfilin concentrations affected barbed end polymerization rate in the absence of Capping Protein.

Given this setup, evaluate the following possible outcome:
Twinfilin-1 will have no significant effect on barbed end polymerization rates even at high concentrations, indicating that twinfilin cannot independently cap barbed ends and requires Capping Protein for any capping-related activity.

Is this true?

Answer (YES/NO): NO